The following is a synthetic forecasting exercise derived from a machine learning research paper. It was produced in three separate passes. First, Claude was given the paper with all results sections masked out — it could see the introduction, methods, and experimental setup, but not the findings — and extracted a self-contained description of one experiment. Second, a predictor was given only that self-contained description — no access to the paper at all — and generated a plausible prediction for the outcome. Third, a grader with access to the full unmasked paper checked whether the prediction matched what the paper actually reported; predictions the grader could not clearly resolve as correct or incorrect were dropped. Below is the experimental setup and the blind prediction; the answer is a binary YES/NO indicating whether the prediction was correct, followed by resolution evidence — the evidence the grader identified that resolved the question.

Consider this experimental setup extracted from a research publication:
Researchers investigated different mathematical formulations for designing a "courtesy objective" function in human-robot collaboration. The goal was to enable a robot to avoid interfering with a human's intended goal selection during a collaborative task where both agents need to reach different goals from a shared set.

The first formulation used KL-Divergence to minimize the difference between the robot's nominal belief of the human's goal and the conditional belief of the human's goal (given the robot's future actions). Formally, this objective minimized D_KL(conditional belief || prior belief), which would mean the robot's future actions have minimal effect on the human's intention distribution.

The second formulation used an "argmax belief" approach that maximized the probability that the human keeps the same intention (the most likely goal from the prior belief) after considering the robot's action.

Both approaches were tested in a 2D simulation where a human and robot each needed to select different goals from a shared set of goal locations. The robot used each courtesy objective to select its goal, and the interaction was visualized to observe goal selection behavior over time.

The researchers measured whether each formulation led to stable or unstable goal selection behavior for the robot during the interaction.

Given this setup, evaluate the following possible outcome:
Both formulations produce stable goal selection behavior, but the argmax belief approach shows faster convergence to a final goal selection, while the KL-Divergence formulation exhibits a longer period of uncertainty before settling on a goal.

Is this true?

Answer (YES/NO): NO